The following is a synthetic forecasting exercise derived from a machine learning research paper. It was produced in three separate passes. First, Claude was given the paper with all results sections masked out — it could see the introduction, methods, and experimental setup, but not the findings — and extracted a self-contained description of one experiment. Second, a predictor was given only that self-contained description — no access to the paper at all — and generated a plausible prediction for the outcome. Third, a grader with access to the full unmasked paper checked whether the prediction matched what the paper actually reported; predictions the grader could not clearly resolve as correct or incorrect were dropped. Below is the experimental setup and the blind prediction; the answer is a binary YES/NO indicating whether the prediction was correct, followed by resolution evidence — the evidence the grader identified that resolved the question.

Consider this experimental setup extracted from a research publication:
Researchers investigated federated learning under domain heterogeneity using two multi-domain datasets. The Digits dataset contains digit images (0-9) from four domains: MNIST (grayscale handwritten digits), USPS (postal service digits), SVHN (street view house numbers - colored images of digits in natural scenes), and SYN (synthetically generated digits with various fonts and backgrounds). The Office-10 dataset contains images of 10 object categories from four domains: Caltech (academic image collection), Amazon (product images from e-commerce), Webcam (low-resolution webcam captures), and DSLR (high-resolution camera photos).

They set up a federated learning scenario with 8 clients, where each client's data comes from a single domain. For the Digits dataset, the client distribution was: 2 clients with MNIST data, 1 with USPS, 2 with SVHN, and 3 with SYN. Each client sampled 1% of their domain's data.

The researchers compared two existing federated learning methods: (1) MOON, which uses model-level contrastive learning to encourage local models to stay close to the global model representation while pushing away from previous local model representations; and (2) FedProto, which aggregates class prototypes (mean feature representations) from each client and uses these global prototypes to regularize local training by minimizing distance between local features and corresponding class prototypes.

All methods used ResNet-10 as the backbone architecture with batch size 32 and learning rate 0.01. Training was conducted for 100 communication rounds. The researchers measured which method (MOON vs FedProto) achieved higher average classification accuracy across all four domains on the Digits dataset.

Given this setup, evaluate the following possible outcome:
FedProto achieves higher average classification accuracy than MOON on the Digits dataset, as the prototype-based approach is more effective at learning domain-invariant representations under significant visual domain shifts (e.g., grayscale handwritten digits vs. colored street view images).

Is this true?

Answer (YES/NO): NO